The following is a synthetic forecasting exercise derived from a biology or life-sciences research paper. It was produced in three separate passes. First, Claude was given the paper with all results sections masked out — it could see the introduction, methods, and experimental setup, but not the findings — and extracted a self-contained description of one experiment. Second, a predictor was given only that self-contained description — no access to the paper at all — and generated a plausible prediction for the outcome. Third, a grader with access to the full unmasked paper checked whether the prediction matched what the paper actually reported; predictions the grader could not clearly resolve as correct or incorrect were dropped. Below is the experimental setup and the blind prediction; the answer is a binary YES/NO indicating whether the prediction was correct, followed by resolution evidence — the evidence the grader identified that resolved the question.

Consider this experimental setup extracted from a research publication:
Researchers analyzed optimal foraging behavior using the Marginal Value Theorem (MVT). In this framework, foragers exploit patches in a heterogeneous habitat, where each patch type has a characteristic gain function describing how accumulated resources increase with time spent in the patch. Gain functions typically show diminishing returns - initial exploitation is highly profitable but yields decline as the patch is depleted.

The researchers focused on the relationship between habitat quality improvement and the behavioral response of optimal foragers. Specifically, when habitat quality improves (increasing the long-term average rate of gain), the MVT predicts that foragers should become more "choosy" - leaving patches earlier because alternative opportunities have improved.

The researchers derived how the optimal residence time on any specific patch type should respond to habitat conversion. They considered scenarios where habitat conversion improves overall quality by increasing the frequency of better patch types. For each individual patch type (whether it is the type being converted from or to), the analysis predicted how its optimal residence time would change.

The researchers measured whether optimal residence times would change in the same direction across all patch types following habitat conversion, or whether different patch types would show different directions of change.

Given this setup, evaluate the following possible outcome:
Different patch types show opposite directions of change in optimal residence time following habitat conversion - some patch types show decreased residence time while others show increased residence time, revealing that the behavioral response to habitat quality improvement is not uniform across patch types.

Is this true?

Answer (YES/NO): NO